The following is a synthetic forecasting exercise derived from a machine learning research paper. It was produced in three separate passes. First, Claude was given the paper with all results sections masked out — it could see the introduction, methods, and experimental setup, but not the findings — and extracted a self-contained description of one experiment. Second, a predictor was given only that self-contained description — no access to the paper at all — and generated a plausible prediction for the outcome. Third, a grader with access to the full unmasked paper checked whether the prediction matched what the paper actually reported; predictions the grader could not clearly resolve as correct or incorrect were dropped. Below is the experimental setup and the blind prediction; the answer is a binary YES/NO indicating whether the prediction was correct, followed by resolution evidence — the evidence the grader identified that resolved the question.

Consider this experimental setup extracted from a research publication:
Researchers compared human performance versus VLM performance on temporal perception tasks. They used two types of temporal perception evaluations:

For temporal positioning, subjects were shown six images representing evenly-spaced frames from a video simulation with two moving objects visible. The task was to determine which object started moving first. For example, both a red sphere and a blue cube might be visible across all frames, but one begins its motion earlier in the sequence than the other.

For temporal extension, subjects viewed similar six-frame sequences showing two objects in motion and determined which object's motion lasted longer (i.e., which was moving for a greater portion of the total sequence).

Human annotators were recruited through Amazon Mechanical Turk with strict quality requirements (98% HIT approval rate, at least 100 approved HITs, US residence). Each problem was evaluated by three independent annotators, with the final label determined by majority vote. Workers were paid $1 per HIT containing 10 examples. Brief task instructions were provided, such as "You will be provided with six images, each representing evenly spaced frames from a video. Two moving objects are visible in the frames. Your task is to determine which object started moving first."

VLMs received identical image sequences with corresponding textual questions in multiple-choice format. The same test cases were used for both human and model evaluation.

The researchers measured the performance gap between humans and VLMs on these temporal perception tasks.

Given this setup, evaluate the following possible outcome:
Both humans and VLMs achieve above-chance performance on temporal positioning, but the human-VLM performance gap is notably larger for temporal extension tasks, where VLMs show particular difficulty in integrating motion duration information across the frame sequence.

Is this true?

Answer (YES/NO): YES